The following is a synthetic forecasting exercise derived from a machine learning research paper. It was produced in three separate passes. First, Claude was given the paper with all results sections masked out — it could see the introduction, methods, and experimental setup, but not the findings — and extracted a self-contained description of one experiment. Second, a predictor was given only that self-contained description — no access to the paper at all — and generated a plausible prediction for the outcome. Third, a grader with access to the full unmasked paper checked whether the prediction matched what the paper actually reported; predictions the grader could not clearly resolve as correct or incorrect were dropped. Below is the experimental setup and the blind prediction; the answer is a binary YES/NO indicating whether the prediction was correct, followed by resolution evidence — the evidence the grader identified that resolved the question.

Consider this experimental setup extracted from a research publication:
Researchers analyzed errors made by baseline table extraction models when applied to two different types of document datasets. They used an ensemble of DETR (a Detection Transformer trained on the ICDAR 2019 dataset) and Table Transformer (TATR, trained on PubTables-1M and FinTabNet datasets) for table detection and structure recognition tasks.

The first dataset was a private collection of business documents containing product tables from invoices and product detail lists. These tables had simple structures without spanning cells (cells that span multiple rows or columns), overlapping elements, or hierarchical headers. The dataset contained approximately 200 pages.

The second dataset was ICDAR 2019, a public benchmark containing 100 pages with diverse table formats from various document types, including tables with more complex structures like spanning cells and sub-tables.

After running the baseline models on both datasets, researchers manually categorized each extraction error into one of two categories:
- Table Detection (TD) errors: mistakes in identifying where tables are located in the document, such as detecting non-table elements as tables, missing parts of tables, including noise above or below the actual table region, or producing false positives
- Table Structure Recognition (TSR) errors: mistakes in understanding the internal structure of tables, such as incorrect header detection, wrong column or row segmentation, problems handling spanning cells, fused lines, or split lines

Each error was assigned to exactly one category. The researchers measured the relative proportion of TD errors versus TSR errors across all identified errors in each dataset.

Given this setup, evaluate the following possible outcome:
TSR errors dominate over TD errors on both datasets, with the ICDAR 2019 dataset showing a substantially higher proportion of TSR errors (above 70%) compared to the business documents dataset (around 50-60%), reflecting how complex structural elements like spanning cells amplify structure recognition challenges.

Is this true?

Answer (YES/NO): NO